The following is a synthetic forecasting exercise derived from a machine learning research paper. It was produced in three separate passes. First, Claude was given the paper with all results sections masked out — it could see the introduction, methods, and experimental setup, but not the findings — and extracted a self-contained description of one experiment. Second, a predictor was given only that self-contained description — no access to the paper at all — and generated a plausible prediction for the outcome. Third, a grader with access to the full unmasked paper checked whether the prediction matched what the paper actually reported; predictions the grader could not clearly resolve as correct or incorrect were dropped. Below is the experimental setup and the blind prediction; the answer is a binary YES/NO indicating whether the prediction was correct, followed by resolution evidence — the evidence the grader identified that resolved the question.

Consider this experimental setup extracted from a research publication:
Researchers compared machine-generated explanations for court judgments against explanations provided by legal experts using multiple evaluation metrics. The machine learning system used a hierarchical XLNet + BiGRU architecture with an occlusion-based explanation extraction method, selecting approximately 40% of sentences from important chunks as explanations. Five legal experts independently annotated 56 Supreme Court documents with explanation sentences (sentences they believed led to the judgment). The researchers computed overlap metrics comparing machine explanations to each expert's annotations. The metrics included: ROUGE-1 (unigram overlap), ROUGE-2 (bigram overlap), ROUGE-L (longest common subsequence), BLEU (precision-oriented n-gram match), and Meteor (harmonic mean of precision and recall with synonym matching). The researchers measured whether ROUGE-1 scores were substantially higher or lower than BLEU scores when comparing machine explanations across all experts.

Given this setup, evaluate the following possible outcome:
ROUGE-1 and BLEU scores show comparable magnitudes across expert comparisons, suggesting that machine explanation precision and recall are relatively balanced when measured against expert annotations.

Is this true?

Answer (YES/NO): NO